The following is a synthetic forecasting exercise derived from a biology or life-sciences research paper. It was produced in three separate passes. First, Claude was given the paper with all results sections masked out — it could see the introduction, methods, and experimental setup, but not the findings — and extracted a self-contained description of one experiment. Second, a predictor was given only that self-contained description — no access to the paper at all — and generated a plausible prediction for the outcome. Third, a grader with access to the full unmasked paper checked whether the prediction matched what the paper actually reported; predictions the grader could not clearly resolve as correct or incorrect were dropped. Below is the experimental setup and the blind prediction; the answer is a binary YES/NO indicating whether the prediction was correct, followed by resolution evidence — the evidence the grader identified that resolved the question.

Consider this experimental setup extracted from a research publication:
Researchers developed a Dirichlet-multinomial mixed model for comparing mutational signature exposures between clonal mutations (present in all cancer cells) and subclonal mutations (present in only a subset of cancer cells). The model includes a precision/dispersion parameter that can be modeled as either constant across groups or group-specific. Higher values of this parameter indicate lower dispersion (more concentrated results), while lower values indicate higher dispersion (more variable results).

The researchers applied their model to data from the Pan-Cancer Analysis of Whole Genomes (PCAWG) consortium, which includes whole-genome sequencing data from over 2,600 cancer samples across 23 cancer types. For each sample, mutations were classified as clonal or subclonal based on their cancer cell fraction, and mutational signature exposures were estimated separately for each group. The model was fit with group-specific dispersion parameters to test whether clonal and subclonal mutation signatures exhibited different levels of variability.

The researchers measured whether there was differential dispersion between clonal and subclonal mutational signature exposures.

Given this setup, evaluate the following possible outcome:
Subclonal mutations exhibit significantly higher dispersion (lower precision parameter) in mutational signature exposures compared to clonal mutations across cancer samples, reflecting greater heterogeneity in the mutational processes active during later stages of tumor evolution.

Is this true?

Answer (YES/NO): YES